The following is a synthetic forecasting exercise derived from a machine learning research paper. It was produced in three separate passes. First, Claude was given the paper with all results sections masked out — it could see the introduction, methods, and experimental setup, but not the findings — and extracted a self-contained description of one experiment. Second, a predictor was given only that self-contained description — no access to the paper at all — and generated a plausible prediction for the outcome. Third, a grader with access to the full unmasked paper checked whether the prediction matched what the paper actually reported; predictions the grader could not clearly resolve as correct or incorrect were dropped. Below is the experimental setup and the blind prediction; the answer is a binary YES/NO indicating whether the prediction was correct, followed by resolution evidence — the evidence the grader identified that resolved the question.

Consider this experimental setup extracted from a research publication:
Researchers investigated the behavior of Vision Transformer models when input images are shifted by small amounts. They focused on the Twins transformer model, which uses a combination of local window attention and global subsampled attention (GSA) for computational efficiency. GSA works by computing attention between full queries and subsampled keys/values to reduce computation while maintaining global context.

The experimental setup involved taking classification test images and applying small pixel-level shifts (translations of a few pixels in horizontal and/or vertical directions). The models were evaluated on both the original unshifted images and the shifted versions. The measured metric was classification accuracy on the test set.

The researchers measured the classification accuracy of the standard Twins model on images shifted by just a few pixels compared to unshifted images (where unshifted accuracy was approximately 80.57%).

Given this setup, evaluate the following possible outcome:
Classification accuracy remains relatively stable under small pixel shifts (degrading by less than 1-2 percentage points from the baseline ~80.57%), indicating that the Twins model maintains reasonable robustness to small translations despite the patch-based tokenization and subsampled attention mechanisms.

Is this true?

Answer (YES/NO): NO